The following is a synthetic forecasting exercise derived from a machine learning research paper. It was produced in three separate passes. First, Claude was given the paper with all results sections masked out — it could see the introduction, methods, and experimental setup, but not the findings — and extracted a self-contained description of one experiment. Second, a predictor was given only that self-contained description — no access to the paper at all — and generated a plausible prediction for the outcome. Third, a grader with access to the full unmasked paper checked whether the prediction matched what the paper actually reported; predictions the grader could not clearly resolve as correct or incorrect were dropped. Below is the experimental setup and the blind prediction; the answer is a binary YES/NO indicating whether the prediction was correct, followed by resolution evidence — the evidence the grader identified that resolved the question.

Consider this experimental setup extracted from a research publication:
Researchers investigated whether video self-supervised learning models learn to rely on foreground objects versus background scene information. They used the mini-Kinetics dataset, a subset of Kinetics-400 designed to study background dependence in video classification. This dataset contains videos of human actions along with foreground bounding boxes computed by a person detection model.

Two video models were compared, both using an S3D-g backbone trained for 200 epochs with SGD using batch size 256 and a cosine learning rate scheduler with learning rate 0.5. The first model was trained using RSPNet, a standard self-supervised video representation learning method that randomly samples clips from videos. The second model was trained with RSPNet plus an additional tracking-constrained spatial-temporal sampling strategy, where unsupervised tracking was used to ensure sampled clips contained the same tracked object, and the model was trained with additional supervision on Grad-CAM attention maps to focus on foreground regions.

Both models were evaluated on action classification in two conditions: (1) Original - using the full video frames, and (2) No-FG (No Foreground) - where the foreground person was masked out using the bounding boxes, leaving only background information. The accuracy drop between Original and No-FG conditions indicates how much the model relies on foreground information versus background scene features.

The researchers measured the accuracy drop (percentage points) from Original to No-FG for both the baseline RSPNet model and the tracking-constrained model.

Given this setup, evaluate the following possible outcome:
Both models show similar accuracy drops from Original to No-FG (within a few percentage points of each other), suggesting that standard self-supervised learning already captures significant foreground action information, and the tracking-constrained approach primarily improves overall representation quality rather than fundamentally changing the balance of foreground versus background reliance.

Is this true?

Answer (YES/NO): NO